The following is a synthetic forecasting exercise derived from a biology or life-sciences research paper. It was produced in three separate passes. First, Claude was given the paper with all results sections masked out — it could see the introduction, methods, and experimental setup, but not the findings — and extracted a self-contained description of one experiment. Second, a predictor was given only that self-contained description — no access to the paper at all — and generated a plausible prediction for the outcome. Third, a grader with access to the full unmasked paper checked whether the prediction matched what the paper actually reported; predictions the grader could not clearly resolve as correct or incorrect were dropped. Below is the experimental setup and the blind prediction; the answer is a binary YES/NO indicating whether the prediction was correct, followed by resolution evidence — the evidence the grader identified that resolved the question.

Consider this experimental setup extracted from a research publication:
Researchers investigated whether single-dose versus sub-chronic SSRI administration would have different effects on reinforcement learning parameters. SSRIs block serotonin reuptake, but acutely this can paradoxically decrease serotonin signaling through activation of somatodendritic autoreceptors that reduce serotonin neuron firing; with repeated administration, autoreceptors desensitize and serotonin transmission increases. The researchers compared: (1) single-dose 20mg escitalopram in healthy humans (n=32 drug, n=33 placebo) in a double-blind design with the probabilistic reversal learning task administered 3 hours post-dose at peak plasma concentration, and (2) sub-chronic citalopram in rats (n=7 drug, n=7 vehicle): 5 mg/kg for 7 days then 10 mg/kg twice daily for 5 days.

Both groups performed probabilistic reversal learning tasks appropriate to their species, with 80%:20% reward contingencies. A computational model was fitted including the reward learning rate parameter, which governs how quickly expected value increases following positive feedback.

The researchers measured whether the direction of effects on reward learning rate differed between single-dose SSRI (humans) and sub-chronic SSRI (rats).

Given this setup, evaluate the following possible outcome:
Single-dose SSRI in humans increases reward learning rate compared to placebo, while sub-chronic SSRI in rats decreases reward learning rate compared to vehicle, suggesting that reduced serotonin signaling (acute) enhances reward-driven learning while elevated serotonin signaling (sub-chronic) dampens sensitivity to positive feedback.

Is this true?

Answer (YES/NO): NO